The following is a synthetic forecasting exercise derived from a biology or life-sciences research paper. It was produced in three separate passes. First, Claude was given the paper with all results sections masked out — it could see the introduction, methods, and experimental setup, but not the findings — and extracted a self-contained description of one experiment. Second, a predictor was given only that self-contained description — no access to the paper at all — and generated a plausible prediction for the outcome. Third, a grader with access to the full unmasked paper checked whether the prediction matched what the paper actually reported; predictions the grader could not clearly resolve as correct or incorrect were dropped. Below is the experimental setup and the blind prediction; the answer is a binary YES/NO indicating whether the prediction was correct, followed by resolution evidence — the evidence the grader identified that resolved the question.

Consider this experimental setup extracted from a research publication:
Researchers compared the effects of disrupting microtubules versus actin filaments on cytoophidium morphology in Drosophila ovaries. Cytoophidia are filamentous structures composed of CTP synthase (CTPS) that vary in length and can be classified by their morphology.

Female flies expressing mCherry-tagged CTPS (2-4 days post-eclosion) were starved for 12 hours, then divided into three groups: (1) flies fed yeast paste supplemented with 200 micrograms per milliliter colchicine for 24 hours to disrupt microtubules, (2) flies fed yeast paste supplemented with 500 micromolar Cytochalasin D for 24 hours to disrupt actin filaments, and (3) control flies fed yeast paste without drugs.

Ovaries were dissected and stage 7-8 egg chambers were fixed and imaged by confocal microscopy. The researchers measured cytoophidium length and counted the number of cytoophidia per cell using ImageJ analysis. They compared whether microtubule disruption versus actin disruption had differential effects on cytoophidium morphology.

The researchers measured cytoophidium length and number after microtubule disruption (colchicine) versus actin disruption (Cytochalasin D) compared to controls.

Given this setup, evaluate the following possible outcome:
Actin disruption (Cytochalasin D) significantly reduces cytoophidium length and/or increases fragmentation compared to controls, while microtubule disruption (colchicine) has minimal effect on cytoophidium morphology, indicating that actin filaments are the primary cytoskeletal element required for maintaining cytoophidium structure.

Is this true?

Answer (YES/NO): NO